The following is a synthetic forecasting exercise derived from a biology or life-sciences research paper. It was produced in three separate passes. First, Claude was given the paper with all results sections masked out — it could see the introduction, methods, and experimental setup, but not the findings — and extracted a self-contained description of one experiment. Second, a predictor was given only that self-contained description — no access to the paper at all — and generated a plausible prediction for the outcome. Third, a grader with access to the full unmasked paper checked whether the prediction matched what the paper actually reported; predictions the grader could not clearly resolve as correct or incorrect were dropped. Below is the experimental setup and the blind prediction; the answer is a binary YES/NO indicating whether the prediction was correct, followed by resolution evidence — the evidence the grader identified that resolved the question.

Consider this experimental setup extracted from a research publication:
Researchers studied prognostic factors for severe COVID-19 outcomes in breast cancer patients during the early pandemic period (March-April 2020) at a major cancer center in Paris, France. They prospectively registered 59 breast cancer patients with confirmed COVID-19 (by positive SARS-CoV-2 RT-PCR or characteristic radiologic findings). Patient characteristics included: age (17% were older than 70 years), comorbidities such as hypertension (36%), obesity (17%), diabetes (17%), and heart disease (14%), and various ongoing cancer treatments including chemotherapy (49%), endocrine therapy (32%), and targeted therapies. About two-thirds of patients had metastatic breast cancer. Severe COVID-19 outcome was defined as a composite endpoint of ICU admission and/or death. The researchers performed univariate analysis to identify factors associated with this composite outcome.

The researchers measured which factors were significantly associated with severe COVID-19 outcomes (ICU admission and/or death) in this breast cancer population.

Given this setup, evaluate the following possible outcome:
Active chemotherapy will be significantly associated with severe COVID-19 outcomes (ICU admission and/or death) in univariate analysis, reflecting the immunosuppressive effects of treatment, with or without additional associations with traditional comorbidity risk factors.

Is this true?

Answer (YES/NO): NO